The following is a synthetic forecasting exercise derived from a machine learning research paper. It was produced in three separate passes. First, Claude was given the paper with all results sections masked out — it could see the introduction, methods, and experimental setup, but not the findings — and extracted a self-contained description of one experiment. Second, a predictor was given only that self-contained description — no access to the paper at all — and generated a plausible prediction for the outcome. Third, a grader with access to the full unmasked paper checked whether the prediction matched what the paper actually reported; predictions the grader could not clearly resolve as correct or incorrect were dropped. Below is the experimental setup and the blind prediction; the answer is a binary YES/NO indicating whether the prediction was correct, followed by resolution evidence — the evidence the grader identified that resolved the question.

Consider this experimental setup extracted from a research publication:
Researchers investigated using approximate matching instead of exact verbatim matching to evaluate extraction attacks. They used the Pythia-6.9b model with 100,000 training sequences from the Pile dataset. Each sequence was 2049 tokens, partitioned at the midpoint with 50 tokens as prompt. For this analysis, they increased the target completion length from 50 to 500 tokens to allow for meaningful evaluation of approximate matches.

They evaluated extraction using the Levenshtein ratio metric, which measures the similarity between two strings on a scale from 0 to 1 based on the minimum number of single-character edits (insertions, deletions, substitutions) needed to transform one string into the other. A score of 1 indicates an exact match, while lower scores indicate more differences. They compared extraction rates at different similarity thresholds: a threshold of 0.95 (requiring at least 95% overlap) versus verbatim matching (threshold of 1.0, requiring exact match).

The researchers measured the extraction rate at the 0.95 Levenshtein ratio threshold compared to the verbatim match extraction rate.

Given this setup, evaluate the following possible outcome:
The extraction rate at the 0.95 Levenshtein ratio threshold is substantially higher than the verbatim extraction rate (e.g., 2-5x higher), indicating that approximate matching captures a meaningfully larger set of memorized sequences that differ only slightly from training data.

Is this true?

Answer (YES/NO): YES